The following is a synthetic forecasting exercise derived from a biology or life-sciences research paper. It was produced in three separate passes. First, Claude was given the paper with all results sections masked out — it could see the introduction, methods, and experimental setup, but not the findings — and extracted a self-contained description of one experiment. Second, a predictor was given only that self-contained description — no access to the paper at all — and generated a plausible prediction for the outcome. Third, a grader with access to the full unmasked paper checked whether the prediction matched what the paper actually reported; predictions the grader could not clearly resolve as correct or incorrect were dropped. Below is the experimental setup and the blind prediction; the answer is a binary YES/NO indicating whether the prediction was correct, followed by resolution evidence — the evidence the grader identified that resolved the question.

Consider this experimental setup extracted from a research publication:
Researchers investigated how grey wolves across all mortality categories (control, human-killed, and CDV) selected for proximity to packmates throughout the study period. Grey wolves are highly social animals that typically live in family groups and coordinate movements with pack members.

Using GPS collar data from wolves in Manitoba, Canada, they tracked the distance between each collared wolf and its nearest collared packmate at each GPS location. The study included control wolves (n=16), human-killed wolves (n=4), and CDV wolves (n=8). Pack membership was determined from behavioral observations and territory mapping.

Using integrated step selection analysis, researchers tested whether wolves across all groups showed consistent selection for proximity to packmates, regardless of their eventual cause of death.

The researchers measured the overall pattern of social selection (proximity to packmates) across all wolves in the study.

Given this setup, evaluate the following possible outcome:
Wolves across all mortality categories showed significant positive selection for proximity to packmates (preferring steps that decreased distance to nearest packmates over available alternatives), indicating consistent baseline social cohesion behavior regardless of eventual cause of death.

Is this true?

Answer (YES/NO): YES